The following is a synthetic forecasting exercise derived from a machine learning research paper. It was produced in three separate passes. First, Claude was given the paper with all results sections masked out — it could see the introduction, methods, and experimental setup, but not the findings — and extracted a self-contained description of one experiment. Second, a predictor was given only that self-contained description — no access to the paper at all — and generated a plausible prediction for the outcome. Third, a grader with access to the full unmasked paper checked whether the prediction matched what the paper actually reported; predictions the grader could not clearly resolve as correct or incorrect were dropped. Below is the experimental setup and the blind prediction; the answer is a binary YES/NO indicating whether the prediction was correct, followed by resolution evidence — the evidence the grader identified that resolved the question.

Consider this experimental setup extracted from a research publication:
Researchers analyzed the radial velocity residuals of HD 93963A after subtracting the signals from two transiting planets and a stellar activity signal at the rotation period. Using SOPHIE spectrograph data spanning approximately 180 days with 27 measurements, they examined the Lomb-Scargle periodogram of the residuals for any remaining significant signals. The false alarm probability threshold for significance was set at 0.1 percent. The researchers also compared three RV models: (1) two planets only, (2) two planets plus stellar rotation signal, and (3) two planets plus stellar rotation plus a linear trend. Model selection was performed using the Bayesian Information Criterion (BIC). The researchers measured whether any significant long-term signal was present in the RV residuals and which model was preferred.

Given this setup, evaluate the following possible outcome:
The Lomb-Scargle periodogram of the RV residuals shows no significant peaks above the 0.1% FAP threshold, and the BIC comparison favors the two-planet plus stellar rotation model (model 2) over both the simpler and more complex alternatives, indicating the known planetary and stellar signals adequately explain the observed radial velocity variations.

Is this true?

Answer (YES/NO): NO